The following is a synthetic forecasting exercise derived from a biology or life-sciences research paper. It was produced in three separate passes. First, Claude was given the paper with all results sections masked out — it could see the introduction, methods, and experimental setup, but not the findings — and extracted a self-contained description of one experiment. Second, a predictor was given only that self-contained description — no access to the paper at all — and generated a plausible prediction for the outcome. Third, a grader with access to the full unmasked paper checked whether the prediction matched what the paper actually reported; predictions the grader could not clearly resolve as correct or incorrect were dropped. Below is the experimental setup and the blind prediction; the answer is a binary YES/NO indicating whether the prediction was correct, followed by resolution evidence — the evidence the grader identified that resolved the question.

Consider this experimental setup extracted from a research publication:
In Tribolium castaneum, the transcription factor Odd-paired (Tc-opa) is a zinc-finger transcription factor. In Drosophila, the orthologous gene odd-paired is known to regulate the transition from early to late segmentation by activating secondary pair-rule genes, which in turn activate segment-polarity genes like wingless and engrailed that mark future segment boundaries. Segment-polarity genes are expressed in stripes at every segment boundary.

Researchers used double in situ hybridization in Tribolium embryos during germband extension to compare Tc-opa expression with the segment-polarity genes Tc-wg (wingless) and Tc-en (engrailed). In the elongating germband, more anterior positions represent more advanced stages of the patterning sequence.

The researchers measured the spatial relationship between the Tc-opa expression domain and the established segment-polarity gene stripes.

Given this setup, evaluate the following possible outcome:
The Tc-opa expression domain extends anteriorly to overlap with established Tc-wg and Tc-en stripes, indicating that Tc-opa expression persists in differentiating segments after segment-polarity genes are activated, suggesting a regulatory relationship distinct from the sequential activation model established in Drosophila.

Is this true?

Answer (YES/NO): NO